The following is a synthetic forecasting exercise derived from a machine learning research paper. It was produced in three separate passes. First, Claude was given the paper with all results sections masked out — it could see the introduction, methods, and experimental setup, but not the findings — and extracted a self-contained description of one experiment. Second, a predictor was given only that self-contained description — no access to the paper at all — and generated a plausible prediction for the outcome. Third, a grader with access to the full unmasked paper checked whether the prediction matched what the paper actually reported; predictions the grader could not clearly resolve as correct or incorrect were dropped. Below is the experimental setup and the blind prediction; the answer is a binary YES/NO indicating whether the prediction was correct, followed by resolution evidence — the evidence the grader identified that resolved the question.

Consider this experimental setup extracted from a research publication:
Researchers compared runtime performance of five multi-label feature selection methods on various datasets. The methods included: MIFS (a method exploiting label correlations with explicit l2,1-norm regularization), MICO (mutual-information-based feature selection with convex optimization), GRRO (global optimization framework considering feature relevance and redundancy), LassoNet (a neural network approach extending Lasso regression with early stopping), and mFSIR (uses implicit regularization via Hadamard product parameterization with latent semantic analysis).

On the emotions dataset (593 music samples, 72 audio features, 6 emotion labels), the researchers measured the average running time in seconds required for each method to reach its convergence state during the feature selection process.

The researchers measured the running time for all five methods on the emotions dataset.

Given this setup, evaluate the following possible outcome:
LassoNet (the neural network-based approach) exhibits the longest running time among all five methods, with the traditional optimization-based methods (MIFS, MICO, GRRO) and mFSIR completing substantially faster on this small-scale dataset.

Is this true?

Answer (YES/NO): YES